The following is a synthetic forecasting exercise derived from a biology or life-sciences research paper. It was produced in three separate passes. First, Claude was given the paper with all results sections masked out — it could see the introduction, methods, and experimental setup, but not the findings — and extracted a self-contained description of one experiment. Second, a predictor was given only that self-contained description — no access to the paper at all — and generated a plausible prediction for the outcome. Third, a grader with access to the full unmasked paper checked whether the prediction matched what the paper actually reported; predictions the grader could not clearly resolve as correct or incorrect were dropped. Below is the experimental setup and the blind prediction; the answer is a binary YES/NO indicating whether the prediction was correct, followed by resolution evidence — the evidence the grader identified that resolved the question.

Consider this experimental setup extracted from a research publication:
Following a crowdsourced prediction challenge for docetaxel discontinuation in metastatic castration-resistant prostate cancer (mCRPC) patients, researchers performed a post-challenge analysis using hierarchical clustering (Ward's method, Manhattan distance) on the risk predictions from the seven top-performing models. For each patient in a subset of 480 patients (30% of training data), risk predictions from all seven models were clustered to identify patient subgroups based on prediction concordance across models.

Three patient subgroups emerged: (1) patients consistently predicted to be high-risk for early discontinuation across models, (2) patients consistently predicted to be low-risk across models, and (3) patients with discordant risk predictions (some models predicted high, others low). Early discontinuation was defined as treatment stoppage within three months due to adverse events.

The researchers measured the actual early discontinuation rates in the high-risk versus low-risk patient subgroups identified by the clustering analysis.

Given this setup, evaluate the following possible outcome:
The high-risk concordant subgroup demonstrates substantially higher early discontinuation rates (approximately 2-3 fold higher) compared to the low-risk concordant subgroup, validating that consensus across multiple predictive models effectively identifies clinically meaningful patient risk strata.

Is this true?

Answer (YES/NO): YES